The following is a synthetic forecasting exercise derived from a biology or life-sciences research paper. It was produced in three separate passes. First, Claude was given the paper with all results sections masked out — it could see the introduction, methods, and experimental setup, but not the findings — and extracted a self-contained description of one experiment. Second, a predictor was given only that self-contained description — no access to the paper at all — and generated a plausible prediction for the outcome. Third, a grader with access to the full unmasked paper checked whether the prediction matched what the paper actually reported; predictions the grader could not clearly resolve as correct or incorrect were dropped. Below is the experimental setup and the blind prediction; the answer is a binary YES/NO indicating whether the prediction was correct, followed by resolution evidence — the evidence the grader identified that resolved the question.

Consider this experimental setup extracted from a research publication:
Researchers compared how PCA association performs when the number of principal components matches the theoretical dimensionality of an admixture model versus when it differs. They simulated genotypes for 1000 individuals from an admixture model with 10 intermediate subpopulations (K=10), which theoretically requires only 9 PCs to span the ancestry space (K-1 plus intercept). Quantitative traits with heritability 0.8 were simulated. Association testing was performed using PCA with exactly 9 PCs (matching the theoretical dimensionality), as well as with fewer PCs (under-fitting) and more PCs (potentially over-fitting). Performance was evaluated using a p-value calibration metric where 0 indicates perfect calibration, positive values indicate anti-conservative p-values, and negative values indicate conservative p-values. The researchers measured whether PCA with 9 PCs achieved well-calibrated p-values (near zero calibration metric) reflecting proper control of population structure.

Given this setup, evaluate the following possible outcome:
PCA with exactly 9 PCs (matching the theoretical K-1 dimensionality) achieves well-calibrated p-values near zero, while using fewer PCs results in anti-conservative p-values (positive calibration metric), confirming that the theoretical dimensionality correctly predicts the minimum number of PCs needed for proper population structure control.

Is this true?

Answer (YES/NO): NO